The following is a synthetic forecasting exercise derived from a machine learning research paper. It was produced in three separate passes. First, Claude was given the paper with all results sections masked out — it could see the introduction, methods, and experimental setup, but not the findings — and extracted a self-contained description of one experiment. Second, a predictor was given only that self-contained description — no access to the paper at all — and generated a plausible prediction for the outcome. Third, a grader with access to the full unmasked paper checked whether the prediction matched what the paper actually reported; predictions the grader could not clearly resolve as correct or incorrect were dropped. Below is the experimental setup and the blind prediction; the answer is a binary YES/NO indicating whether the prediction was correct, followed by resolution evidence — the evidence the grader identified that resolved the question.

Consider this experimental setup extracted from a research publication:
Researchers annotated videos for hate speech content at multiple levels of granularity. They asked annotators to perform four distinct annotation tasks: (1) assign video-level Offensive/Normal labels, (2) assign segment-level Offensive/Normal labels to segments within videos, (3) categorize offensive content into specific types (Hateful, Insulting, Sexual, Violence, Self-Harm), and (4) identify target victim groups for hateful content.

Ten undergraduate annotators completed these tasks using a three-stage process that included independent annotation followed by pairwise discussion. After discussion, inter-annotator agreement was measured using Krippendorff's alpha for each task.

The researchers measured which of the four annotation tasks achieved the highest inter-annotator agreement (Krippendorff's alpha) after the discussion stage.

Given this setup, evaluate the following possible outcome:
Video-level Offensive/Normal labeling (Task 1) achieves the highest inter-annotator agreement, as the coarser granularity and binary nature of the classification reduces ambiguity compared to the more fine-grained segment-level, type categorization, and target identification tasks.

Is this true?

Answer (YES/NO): NO